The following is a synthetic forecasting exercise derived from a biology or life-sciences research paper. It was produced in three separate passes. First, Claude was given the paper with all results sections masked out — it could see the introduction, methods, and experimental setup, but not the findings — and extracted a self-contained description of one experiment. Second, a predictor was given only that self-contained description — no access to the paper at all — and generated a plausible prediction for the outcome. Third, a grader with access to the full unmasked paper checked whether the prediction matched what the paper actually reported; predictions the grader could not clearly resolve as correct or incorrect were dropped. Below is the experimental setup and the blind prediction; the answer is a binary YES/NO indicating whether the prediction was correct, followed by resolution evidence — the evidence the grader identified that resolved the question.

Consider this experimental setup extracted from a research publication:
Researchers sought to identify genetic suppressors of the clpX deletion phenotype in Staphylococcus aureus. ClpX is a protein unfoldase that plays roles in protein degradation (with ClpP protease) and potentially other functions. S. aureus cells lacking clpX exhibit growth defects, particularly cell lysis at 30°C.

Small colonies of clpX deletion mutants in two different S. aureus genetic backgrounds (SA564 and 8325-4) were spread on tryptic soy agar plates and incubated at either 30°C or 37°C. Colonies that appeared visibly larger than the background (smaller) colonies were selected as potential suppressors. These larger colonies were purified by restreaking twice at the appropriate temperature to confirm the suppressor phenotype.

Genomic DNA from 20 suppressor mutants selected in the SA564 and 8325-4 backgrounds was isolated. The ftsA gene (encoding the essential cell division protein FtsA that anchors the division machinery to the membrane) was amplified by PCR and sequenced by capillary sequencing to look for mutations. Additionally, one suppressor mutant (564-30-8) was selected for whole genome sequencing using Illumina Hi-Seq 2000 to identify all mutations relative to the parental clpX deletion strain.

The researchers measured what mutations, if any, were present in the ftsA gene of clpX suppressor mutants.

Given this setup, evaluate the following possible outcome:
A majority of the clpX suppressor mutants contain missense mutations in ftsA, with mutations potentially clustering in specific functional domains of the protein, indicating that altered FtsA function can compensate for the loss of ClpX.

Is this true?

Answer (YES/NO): NO